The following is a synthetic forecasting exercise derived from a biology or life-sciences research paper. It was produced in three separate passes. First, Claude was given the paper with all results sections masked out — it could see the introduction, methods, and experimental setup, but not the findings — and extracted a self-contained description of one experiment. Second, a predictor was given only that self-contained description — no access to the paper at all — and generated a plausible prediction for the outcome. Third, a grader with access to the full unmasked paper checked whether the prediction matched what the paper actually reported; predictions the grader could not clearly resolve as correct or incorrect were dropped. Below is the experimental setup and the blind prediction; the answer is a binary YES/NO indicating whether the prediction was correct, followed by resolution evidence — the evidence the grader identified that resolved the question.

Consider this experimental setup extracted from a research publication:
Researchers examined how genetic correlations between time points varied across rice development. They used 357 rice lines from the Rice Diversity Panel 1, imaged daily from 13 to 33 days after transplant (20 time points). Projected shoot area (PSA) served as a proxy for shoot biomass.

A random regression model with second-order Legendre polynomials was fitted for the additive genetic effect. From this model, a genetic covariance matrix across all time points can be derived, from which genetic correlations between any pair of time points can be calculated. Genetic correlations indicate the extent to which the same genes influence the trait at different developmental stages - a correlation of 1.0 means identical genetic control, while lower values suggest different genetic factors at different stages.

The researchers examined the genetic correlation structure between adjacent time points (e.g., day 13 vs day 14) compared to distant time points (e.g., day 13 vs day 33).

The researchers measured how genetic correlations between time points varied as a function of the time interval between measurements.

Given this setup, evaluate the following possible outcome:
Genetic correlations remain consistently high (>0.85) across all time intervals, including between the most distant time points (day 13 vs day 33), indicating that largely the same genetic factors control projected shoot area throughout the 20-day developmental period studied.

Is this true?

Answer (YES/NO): NO